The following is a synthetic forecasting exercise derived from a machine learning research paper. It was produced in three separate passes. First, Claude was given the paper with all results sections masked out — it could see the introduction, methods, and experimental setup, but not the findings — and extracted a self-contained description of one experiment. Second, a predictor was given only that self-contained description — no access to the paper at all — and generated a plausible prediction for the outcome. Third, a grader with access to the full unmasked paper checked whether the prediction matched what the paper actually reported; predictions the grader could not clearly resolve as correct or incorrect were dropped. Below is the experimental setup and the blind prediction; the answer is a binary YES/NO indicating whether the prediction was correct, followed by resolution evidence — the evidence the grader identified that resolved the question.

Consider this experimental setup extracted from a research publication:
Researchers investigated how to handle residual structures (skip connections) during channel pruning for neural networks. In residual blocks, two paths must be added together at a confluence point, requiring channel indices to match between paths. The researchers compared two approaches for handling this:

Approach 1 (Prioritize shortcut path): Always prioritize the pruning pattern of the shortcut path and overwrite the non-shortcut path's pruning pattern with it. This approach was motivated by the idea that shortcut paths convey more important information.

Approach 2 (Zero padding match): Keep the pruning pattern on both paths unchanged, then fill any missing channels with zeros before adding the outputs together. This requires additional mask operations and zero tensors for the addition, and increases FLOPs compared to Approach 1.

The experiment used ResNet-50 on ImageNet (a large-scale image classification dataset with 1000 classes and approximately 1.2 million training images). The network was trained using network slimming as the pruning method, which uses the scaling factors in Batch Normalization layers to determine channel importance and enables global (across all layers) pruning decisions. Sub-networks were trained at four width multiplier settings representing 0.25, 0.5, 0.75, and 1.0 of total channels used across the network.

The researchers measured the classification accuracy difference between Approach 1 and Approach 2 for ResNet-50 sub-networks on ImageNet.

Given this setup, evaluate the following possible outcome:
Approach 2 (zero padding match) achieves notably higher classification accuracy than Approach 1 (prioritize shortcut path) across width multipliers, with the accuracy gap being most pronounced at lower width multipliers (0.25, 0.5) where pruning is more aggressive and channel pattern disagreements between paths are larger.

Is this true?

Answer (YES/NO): YES